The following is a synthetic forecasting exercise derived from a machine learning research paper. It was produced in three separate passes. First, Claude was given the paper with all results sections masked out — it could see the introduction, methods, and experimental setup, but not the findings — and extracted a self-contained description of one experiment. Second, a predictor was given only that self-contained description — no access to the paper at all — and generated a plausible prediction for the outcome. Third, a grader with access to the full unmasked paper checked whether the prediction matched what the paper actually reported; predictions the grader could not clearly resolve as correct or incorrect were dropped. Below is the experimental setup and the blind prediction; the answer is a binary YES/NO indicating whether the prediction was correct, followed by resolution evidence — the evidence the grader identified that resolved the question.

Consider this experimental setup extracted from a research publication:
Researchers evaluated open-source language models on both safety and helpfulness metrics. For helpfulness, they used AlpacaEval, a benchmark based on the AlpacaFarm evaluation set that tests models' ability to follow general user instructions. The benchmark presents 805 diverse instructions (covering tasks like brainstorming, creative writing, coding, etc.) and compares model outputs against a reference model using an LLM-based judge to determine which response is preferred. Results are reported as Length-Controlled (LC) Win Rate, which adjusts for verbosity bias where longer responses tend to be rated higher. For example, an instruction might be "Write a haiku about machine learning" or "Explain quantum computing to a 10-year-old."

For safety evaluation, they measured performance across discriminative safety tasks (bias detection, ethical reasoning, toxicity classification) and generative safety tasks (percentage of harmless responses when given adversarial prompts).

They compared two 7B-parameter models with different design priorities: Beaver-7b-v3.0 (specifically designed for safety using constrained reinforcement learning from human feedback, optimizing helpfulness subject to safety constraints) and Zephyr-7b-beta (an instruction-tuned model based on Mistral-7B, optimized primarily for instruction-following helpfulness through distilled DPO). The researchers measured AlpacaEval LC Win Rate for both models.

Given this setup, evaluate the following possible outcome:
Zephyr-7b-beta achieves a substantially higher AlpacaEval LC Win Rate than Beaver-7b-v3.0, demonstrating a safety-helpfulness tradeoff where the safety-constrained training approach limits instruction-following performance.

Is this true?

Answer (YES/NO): YES